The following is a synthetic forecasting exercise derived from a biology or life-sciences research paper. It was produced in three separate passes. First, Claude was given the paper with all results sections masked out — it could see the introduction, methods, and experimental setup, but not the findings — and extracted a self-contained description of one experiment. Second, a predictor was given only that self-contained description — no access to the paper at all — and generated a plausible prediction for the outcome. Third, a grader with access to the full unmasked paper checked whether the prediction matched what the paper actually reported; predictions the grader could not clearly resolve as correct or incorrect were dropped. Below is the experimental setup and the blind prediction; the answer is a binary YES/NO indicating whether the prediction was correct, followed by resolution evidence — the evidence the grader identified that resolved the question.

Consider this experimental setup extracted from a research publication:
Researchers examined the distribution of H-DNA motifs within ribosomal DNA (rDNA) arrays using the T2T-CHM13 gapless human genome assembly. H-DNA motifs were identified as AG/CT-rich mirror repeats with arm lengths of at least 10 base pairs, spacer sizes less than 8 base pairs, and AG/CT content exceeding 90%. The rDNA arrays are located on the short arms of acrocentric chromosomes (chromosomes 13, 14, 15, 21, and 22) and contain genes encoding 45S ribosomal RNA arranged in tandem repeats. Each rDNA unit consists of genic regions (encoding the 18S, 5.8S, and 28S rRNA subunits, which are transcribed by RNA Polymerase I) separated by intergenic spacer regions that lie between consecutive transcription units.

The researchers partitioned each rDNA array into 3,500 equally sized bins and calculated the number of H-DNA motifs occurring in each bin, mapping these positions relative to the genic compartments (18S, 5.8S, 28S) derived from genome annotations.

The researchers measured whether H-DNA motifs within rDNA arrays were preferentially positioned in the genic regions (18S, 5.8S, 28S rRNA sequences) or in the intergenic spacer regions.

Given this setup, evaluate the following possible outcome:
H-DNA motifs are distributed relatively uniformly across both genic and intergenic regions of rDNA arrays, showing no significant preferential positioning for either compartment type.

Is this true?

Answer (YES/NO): NO